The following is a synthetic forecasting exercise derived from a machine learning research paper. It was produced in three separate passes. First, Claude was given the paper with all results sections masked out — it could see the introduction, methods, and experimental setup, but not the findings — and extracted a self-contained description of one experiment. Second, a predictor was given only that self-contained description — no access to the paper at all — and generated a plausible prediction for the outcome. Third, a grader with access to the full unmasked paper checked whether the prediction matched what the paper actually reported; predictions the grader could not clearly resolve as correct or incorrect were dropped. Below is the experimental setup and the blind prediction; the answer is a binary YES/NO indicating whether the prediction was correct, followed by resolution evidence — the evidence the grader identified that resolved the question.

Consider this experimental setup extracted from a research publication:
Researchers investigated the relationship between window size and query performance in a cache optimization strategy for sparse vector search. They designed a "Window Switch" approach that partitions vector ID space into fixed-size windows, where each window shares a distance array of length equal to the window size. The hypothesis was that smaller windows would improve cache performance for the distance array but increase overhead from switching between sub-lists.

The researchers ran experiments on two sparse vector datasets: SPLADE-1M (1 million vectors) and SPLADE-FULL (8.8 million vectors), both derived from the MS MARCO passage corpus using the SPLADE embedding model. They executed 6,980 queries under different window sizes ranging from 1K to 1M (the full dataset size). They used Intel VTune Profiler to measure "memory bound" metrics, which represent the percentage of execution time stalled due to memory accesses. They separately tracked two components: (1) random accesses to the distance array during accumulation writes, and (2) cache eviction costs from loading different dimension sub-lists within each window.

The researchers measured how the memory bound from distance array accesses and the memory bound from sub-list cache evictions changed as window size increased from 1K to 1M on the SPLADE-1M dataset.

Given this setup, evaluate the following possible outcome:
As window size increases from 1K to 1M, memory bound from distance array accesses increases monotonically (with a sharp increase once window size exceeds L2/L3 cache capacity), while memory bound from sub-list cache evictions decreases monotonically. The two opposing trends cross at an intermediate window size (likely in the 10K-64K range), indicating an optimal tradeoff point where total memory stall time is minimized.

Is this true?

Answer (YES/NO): NO